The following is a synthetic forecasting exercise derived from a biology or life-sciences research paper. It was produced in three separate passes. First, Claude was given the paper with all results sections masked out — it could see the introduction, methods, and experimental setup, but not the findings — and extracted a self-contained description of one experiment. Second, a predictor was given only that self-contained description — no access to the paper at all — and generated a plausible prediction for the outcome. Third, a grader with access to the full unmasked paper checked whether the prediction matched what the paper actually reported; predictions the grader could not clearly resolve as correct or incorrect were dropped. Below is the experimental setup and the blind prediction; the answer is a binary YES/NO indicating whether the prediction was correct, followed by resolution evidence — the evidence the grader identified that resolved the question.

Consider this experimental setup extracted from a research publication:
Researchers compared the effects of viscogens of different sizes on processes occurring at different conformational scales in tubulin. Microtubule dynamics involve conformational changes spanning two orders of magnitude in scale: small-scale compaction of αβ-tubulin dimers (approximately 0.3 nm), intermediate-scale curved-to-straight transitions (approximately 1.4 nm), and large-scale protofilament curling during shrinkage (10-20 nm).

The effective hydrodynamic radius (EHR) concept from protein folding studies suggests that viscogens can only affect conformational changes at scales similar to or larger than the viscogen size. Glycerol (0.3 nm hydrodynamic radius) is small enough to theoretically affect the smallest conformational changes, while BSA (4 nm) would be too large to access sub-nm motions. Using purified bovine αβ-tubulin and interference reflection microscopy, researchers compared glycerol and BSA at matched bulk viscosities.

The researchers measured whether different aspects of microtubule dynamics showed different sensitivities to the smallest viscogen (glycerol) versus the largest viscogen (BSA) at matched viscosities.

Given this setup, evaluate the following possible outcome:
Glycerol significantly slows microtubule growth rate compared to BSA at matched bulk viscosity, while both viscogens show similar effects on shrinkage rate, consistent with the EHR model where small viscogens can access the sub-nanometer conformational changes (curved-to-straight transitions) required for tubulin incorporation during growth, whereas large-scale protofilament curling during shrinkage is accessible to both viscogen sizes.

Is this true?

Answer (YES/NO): NO